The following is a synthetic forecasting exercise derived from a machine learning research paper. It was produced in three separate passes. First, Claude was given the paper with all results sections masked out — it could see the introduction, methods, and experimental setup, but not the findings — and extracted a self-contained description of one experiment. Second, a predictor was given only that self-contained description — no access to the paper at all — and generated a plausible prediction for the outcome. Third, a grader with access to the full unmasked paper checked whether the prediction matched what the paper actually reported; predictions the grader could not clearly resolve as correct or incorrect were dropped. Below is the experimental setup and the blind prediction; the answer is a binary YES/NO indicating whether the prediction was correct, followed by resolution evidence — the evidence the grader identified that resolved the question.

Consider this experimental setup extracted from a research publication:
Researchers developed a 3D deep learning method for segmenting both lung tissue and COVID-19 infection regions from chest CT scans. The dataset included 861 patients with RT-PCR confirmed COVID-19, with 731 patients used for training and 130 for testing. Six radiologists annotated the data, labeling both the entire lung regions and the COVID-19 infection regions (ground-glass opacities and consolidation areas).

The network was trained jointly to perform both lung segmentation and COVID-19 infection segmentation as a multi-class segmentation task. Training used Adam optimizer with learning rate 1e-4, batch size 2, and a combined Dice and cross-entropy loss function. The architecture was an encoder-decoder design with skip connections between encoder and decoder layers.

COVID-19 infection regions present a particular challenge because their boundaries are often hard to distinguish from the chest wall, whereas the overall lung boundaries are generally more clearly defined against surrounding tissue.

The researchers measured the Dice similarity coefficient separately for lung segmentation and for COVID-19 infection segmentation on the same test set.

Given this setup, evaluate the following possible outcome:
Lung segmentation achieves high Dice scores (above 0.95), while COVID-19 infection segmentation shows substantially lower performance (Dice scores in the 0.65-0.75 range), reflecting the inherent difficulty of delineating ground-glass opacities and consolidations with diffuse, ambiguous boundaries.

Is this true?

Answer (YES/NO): NO